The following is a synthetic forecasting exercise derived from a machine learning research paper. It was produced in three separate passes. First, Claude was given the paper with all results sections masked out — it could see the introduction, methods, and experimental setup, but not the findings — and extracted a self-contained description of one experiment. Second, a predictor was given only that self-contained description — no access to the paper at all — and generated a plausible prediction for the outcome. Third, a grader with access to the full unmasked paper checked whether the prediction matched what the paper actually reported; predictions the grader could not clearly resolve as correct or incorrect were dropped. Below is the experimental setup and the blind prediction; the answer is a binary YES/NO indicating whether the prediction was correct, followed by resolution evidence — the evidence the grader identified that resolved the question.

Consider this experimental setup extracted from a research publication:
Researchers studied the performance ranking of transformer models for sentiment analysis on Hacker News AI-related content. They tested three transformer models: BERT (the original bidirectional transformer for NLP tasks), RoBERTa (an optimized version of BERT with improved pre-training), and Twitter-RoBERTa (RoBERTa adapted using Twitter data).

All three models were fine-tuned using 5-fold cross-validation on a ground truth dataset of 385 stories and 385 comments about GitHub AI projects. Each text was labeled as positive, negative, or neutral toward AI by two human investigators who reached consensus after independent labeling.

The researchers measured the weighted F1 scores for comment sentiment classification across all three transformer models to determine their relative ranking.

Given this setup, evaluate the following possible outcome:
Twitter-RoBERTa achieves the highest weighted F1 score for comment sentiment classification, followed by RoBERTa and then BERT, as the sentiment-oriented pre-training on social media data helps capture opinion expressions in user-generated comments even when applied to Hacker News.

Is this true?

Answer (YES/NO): YES